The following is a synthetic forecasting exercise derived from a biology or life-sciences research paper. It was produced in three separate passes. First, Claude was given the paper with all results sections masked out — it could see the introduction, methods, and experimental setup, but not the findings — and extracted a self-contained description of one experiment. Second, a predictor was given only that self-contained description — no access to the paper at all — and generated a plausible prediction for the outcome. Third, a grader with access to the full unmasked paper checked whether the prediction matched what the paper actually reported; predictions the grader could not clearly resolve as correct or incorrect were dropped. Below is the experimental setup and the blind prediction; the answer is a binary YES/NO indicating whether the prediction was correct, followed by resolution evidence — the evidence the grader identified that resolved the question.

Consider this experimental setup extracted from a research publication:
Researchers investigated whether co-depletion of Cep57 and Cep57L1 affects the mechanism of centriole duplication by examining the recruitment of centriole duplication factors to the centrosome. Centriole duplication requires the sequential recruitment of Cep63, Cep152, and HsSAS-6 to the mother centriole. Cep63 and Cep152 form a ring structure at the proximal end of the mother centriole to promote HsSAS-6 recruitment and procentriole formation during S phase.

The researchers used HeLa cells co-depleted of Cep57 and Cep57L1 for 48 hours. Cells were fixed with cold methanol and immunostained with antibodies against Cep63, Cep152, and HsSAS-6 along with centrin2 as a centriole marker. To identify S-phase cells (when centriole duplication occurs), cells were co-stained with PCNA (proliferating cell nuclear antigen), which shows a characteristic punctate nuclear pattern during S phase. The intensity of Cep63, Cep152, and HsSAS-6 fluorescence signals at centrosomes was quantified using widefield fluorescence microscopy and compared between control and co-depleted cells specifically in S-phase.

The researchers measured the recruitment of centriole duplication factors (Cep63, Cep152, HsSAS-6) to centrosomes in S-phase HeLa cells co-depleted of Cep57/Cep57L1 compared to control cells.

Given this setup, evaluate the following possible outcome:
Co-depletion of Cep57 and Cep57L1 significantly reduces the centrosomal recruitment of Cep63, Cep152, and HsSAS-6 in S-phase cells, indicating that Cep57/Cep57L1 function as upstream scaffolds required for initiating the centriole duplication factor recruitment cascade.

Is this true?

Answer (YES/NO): NO